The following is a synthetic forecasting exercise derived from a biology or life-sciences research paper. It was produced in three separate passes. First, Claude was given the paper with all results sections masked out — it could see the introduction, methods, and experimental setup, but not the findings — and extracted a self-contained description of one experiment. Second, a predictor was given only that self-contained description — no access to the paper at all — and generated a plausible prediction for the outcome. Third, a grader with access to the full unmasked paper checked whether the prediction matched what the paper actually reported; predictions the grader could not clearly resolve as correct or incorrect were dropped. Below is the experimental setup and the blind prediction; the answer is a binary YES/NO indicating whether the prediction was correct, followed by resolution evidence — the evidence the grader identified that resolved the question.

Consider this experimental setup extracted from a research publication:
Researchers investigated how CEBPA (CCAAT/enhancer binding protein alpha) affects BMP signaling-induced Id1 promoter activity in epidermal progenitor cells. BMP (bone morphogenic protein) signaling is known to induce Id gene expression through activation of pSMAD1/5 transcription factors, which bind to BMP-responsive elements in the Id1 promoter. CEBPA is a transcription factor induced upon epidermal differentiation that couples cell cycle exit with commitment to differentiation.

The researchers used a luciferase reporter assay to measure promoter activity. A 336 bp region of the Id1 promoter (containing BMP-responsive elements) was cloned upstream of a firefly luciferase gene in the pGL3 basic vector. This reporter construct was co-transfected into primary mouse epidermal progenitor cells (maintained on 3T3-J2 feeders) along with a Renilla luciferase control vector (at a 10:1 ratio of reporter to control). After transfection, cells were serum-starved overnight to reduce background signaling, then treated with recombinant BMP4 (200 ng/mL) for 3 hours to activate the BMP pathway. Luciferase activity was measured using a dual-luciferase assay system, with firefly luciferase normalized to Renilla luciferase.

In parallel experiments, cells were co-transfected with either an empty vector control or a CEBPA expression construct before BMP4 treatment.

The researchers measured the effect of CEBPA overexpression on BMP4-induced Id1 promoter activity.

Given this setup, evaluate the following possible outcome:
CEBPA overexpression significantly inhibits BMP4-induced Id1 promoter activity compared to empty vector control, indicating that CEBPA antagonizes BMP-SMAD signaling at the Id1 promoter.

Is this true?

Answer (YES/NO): YES